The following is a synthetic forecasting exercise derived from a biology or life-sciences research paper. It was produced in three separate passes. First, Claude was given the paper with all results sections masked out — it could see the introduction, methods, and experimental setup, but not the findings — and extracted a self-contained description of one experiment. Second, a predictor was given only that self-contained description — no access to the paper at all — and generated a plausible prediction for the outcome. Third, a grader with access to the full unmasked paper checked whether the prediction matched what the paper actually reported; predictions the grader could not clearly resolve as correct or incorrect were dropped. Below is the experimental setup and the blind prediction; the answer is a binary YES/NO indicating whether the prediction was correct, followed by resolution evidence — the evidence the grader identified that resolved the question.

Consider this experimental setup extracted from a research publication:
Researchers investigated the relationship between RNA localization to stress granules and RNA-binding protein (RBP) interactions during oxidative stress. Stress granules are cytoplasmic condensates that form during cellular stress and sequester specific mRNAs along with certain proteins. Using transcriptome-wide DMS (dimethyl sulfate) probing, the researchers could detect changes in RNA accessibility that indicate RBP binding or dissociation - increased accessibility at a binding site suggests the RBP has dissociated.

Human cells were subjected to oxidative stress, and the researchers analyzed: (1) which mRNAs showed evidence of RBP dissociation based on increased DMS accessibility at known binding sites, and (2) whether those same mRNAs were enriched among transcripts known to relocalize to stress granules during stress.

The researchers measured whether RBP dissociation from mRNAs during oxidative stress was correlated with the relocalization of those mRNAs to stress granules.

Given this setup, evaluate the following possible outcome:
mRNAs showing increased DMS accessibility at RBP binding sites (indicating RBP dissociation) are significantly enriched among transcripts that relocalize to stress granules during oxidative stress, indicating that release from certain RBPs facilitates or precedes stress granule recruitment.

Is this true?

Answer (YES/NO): NO